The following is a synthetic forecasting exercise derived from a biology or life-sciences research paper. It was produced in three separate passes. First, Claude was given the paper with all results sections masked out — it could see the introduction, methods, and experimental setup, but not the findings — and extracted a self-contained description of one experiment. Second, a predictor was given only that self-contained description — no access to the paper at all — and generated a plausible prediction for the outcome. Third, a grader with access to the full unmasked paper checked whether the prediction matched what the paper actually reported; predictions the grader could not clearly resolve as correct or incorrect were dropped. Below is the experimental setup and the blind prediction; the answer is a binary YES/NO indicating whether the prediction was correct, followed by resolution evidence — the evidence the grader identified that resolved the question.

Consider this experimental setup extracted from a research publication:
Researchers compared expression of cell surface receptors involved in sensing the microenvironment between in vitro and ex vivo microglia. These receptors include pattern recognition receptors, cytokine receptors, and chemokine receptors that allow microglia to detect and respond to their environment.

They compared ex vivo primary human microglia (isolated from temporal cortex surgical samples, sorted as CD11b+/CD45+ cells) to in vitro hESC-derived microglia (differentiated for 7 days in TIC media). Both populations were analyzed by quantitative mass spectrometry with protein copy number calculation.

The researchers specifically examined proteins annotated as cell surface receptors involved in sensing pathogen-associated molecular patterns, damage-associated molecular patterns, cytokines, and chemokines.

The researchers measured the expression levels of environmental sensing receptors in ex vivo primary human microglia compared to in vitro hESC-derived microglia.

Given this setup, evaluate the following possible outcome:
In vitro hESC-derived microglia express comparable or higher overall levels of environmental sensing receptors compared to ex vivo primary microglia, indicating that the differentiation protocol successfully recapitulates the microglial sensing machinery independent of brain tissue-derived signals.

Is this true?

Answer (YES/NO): NO